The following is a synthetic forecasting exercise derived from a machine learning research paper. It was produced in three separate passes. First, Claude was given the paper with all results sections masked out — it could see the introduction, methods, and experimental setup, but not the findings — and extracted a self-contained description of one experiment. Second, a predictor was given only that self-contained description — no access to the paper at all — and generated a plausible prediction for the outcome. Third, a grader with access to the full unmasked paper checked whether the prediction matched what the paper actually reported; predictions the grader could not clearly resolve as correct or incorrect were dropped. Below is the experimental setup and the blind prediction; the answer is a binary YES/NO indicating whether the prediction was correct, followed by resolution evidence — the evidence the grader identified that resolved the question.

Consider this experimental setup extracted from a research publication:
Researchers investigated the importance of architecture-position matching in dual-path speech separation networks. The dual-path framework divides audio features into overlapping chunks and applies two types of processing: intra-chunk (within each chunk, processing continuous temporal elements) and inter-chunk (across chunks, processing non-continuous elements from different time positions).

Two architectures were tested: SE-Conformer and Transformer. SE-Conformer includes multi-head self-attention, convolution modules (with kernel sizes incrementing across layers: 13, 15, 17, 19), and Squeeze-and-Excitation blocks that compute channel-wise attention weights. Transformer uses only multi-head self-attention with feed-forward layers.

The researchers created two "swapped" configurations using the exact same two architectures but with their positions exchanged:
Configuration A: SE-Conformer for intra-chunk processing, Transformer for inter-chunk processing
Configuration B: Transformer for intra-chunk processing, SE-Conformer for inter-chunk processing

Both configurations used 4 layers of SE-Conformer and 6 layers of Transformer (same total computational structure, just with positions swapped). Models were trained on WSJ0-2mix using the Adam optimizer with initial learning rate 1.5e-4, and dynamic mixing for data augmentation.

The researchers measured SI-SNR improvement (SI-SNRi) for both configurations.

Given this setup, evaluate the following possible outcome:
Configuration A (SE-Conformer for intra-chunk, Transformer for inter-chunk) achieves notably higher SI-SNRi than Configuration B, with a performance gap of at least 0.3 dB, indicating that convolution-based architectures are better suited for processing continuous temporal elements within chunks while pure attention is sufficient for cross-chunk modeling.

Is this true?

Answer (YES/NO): YES